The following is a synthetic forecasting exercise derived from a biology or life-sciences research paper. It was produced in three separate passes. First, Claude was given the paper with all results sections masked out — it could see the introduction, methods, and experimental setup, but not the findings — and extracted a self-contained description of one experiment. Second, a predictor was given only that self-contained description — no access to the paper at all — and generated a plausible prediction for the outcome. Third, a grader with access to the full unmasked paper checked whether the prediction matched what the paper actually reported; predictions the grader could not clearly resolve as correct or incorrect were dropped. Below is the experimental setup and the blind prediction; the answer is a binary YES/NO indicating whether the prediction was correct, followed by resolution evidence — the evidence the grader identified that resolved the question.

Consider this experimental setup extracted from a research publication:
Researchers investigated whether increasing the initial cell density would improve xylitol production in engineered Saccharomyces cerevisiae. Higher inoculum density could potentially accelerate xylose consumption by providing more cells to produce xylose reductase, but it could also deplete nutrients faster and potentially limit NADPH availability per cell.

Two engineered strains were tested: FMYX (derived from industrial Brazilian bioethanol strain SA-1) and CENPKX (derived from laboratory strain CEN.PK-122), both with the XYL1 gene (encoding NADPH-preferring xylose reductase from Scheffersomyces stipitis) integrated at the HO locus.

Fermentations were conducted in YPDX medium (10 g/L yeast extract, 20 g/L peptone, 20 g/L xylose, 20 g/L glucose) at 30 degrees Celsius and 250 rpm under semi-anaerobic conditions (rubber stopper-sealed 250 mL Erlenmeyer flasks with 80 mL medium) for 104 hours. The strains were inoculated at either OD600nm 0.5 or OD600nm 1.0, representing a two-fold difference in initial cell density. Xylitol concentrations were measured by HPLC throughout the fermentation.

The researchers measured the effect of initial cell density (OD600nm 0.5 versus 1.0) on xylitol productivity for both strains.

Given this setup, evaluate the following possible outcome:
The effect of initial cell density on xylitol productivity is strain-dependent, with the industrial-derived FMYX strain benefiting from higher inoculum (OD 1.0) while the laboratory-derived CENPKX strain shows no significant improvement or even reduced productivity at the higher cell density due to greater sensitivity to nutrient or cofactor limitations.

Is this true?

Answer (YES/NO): NO